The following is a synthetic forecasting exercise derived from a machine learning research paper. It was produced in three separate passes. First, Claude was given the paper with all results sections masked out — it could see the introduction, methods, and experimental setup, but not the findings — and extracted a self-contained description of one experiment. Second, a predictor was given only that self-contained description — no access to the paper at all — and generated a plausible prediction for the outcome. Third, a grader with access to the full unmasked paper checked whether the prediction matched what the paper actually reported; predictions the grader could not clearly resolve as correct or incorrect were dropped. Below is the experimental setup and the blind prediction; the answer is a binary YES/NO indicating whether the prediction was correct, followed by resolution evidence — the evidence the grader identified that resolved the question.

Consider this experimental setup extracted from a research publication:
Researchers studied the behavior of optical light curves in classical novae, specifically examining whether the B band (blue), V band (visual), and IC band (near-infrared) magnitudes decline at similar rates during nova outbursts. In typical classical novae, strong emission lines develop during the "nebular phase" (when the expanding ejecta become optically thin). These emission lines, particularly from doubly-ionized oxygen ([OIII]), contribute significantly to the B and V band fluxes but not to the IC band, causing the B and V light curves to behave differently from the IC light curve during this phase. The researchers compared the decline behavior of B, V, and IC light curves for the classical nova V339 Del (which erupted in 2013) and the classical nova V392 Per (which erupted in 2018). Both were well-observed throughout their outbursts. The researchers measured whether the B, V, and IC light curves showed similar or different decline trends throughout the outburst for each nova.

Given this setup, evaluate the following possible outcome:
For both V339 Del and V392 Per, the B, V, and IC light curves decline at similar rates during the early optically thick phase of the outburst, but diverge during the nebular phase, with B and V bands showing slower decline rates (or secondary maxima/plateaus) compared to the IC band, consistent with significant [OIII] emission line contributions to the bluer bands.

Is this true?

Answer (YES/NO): NO